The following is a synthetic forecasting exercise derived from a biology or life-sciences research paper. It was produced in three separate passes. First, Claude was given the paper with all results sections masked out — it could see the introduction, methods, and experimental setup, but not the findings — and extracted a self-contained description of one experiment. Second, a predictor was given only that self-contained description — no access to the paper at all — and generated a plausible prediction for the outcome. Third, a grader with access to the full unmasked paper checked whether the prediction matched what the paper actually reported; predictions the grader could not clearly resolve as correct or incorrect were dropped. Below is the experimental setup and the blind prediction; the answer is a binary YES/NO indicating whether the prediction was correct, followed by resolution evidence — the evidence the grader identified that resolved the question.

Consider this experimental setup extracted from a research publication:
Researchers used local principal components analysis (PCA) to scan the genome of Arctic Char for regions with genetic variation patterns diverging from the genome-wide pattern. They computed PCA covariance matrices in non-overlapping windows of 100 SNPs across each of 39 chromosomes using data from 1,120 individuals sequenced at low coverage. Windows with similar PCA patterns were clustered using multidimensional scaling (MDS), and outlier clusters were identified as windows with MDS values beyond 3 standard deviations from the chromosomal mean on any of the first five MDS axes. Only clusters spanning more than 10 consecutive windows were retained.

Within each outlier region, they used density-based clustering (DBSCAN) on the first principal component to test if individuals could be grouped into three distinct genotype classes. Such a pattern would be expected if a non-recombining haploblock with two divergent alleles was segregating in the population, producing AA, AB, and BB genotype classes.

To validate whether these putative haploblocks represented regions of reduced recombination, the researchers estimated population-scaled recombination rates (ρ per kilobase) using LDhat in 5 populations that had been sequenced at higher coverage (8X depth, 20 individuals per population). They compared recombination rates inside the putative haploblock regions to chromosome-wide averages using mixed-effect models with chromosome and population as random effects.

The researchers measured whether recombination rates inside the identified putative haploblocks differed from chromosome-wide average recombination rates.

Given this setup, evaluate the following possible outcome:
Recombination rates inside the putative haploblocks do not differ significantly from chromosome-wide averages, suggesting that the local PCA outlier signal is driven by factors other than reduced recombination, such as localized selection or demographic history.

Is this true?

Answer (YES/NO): NO